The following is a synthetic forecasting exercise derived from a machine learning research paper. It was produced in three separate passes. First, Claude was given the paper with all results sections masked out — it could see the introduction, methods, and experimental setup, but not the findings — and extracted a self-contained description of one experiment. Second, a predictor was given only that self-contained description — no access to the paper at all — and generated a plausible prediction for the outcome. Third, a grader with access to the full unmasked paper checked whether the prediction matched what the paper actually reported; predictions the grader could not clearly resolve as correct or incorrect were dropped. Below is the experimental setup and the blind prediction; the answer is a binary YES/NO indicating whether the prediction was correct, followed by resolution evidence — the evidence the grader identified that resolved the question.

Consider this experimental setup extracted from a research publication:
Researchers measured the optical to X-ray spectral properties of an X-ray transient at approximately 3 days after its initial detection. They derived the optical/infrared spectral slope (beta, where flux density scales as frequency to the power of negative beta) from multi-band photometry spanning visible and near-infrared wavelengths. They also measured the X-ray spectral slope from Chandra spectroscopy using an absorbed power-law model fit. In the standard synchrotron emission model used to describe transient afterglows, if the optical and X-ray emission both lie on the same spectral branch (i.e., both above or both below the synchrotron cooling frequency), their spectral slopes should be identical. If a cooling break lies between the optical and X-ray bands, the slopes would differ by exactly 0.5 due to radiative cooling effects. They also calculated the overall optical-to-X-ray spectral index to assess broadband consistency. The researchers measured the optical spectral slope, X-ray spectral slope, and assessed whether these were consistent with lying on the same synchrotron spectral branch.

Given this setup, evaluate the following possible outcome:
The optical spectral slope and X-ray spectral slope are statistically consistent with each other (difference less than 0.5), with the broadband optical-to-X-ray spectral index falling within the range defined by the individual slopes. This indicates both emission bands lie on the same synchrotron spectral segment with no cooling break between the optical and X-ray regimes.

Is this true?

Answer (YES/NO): YES